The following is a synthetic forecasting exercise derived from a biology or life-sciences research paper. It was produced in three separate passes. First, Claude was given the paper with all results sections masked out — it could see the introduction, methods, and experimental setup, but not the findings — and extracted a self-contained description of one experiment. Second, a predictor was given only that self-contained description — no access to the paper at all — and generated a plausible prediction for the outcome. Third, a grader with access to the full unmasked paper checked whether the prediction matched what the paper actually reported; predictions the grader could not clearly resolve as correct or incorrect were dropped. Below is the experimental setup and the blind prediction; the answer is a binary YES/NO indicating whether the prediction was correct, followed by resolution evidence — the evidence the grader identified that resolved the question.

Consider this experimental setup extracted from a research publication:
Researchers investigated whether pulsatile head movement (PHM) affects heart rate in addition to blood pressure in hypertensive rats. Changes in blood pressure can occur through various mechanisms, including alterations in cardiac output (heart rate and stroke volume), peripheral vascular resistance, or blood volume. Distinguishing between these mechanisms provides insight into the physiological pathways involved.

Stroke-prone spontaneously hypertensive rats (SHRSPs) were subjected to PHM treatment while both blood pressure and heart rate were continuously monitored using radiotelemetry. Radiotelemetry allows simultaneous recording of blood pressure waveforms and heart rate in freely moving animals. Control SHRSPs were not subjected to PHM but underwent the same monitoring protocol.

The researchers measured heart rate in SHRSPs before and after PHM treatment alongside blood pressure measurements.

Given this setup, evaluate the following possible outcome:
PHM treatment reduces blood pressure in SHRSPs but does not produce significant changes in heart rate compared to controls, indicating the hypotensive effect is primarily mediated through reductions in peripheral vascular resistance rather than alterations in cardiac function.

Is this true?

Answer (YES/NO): YES